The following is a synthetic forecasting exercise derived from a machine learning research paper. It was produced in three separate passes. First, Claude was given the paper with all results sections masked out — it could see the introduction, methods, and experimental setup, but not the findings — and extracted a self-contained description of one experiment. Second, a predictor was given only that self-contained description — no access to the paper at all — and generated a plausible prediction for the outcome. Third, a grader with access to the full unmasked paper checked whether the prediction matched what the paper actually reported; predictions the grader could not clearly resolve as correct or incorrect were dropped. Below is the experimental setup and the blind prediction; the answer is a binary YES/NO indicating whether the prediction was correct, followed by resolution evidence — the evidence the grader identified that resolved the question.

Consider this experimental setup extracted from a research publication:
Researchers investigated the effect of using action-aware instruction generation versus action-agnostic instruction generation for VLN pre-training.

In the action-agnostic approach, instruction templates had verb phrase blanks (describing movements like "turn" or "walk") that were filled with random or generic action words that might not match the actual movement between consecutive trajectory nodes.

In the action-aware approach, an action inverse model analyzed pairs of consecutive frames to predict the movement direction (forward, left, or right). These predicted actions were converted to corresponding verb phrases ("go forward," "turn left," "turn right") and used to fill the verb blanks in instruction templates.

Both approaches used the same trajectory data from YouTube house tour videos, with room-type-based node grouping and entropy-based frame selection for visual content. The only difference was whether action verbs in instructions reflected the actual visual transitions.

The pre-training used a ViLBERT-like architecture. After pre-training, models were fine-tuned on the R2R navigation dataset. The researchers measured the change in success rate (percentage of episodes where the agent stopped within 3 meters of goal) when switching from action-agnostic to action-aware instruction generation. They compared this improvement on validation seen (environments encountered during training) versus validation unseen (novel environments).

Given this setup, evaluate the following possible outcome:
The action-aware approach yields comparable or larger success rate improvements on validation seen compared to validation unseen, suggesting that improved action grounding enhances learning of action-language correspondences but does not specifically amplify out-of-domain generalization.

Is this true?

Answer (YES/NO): NO